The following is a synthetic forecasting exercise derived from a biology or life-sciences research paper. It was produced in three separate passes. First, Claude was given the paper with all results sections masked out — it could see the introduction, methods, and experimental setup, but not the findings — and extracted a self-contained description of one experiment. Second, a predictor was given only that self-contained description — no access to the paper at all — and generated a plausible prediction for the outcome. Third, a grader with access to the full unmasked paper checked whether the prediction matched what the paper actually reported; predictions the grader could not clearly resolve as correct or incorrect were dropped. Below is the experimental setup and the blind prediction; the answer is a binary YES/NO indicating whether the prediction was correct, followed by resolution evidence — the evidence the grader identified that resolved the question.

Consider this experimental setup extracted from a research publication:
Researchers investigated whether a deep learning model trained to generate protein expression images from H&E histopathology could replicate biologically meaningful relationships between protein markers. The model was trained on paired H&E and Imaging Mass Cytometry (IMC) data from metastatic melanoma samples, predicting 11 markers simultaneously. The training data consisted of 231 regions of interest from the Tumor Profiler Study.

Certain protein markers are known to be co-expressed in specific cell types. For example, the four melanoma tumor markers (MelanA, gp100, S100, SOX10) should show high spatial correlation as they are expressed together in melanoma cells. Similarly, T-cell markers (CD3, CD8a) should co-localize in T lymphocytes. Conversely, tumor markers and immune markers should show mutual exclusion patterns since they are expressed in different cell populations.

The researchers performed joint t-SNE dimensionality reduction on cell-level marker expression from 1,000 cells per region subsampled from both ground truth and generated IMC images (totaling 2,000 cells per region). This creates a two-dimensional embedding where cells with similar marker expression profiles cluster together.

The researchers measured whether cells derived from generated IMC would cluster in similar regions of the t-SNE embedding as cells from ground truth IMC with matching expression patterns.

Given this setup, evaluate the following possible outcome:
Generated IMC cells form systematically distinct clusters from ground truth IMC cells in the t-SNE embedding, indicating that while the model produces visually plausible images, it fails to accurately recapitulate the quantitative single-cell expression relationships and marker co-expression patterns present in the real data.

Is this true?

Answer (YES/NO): NO